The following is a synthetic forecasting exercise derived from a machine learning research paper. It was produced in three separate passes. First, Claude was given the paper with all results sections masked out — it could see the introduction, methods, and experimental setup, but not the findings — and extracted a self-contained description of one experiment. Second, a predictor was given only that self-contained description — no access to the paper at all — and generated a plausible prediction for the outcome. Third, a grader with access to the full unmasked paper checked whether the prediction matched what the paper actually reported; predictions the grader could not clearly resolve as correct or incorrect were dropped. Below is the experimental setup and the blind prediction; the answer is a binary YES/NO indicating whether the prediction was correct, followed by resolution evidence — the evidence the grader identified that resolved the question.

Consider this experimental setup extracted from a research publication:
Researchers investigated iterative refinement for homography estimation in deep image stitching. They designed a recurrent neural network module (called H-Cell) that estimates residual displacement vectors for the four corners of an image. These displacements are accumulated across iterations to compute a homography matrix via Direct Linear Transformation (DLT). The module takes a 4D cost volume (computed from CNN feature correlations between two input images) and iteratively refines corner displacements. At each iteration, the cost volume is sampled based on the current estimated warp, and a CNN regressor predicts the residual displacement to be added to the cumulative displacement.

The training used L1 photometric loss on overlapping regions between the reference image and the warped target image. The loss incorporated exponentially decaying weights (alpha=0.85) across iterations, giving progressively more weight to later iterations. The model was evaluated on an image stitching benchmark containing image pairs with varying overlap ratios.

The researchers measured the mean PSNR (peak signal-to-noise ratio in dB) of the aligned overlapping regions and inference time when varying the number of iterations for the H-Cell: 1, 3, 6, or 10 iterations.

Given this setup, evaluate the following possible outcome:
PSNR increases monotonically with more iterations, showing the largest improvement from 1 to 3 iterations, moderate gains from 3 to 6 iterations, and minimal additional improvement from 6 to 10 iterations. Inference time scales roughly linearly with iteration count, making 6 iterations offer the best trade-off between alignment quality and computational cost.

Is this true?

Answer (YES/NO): NO